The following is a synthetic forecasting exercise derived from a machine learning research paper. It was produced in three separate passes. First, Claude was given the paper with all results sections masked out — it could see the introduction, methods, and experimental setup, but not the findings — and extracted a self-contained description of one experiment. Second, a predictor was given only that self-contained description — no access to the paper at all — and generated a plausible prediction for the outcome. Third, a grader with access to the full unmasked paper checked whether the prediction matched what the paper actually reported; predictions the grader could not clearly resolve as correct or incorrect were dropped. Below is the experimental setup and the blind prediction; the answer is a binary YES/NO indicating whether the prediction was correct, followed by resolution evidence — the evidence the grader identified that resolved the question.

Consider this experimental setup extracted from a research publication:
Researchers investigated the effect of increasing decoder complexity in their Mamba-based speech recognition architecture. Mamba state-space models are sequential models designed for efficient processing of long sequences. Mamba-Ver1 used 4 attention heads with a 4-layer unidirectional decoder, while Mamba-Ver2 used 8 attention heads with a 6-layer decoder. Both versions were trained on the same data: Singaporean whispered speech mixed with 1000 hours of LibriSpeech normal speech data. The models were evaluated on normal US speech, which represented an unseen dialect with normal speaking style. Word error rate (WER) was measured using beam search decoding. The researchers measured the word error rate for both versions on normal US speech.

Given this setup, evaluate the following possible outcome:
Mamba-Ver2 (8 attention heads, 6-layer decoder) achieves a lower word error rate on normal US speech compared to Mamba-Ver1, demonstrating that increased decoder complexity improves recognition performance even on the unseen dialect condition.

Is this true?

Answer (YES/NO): YES